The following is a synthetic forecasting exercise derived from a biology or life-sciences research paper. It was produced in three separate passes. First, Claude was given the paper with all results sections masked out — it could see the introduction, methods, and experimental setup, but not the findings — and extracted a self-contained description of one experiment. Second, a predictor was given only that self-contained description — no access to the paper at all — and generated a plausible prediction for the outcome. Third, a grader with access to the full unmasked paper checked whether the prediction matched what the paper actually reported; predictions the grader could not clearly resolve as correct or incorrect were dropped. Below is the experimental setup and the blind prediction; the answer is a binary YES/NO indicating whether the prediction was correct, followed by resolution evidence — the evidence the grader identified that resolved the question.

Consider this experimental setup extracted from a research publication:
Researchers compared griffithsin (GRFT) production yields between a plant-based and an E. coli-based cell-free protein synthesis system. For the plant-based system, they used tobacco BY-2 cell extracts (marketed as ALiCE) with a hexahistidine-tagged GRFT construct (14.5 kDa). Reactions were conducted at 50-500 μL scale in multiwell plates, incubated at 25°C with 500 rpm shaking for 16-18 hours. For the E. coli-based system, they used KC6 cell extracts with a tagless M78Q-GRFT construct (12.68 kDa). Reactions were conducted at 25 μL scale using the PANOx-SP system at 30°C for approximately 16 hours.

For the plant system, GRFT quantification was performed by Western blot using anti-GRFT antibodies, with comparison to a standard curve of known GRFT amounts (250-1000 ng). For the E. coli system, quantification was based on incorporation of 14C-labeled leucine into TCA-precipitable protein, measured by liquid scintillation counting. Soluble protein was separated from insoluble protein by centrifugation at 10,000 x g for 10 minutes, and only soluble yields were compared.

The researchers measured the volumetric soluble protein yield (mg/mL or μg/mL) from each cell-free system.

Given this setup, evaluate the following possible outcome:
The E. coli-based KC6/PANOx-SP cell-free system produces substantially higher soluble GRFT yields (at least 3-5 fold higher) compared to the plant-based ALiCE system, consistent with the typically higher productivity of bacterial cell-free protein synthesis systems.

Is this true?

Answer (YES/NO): NO